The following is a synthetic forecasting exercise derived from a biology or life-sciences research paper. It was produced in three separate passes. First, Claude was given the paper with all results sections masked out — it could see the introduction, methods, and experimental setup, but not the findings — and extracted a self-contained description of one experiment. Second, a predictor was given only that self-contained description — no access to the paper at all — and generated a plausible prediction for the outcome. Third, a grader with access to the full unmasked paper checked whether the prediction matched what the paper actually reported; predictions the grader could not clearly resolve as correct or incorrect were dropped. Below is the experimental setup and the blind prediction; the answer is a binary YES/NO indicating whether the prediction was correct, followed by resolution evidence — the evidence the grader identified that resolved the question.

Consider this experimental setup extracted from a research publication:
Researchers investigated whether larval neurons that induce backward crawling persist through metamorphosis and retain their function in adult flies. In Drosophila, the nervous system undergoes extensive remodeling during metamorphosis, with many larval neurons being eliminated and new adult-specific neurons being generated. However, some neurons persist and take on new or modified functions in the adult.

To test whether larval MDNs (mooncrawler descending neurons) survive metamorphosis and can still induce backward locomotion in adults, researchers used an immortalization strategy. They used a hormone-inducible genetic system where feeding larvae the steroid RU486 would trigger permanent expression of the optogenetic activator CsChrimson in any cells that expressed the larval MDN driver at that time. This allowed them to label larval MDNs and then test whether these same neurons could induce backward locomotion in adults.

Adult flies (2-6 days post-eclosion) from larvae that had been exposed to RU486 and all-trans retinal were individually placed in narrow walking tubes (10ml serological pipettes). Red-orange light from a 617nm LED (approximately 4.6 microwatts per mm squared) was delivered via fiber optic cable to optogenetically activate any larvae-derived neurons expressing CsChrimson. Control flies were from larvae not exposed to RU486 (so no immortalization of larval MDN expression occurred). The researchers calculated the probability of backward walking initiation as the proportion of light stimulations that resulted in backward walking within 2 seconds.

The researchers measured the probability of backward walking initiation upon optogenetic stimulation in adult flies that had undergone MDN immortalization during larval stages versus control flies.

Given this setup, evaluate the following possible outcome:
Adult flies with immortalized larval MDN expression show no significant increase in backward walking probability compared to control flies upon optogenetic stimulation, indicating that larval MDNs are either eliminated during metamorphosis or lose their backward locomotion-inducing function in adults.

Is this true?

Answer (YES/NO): NO